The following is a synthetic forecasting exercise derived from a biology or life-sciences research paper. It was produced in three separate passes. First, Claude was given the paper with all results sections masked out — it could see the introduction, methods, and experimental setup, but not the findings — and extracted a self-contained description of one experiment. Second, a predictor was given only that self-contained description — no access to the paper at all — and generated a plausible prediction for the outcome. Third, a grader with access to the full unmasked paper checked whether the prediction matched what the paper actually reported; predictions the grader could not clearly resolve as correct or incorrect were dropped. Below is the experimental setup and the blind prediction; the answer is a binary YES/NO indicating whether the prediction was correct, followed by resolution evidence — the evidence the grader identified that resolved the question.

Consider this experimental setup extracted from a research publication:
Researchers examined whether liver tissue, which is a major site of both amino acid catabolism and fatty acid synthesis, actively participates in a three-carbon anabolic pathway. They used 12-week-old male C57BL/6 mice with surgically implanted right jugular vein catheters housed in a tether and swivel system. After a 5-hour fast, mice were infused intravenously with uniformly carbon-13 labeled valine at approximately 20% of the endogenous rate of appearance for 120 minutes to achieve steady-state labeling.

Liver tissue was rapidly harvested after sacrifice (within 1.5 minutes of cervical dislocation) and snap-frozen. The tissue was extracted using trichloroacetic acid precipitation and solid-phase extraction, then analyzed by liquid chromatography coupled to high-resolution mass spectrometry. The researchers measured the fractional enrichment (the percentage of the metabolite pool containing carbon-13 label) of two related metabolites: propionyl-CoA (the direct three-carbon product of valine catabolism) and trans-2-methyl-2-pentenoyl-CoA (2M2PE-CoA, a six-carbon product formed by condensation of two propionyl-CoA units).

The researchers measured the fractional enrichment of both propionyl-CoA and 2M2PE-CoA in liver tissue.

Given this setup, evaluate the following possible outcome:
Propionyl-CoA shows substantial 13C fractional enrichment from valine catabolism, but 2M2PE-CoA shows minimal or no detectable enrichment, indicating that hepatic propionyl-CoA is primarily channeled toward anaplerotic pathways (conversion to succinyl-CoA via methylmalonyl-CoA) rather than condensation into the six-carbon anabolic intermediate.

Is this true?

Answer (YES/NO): NO